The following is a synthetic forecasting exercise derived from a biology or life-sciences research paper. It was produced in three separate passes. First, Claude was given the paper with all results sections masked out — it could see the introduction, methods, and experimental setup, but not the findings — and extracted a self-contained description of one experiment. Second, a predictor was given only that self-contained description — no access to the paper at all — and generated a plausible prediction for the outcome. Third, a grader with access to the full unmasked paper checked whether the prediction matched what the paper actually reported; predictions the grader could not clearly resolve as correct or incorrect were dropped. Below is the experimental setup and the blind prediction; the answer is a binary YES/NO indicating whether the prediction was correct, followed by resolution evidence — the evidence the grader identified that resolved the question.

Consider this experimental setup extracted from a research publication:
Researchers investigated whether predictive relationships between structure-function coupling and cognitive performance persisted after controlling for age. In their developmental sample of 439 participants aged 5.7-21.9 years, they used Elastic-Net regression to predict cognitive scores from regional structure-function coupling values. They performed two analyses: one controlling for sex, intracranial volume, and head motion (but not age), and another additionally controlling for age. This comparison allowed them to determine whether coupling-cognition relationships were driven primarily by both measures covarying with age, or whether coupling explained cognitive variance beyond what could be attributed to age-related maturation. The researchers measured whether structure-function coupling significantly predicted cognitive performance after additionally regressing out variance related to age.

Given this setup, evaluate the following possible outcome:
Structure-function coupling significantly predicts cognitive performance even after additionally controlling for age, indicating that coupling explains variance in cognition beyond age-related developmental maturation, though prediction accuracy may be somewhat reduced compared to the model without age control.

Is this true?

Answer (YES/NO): YES